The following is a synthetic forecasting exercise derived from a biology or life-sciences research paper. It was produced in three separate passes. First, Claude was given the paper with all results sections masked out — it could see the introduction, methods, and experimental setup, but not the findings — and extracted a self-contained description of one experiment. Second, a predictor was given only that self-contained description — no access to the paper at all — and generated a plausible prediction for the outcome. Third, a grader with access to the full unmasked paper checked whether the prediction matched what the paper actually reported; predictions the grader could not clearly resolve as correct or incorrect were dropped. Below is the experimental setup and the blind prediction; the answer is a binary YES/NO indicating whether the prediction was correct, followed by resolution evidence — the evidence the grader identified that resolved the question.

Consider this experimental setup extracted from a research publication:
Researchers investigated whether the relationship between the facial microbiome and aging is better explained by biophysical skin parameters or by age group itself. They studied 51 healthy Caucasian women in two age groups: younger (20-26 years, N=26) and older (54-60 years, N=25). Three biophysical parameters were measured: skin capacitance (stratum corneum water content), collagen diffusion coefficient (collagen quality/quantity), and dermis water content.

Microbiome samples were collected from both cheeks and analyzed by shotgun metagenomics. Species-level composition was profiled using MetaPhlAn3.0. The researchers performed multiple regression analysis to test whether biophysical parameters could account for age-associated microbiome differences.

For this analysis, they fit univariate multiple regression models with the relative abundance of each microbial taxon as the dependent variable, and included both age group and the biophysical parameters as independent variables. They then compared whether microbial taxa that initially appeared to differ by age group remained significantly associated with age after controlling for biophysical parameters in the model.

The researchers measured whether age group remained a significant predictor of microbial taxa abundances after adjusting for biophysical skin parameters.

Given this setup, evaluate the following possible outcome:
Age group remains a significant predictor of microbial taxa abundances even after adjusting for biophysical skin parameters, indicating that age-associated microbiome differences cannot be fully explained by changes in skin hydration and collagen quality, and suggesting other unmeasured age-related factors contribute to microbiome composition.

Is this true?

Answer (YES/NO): NO